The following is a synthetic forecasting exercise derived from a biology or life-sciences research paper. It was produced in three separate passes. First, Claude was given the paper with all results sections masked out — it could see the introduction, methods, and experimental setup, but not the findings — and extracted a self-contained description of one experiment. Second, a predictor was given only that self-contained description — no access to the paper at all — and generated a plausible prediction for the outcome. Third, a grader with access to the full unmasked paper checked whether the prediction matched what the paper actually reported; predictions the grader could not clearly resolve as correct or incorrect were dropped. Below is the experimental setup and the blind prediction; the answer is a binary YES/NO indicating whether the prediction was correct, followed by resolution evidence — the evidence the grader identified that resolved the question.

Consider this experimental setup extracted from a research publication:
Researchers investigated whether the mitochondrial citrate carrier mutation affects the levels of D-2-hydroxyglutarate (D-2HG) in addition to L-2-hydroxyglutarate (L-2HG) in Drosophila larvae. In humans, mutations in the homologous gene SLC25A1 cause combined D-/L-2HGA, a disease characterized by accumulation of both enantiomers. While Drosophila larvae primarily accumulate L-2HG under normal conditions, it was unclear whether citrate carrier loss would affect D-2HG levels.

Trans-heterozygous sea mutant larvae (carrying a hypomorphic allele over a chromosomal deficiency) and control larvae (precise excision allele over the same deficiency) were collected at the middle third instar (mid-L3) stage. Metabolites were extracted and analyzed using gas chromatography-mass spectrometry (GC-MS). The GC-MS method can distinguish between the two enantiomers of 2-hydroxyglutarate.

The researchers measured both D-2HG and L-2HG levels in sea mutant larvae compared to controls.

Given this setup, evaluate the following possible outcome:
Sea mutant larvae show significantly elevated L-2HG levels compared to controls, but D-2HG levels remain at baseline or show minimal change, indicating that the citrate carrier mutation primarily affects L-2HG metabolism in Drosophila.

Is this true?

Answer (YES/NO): NO